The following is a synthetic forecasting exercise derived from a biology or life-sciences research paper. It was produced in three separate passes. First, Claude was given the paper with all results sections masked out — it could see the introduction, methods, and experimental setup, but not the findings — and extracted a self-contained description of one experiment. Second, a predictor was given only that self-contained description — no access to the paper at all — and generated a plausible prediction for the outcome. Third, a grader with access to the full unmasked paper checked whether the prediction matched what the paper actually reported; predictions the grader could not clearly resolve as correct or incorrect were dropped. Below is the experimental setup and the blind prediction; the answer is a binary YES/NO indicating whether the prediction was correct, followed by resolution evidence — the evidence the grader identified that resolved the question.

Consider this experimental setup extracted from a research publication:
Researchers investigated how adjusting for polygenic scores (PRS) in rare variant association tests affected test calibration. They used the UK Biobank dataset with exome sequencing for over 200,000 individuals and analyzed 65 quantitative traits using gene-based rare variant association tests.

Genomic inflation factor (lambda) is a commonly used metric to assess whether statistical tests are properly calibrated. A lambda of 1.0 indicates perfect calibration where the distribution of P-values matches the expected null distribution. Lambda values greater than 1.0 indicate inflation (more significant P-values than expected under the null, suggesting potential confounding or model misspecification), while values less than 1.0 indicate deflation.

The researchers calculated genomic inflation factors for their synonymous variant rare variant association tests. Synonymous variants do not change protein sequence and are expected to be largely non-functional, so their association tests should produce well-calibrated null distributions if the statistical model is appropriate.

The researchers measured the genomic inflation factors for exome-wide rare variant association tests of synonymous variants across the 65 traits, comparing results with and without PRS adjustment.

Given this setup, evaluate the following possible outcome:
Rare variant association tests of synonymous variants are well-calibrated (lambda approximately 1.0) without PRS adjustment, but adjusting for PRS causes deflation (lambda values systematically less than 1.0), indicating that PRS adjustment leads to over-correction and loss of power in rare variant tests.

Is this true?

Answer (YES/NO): NO